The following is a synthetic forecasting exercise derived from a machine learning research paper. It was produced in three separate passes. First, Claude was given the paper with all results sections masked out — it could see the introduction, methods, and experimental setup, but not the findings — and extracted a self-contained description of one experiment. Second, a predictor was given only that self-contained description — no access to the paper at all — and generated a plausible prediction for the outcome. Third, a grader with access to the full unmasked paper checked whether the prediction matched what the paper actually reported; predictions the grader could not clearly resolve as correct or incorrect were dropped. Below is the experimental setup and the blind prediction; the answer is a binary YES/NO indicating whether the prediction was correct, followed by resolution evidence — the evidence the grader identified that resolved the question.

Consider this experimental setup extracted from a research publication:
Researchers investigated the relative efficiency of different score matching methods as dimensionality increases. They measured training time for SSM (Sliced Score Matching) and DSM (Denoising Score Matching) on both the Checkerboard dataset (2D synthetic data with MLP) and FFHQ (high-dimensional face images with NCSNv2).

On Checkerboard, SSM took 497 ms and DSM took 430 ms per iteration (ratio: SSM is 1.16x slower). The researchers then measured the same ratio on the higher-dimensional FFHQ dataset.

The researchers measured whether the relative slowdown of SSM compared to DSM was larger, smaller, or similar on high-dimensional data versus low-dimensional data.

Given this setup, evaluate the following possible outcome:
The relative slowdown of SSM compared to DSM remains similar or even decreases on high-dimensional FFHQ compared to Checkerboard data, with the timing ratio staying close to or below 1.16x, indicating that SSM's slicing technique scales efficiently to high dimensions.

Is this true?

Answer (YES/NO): NO